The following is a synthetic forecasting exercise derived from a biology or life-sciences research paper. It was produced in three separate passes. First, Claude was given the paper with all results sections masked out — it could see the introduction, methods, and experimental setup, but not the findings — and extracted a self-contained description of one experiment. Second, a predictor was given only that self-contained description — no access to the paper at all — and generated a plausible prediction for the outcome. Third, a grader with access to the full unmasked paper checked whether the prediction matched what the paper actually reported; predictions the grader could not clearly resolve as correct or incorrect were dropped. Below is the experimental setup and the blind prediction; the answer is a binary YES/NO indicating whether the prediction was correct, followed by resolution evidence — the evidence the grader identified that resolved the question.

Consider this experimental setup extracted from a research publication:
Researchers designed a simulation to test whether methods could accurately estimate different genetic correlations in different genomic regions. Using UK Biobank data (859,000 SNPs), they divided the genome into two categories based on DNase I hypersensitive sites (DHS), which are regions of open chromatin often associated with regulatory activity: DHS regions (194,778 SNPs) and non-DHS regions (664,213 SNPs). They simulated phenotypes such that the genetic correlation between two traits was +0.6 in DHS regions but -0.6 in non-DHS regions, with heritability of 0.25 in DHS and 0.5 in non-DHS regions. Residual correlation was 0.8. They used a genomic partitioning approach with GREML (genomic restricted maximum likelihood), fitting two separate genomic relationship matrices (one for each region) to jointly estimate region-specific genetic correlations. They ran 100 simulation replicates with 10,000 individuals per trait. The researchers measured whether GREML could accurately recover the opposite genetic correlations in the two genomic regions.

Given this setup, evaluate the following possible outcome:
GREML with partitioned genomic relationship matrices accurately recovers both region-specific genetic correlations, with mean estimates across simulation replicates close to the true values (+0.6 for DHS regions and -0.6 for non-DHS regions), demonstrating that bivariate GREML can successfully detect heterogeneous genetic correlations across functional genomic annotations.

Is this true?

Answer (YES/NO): YES